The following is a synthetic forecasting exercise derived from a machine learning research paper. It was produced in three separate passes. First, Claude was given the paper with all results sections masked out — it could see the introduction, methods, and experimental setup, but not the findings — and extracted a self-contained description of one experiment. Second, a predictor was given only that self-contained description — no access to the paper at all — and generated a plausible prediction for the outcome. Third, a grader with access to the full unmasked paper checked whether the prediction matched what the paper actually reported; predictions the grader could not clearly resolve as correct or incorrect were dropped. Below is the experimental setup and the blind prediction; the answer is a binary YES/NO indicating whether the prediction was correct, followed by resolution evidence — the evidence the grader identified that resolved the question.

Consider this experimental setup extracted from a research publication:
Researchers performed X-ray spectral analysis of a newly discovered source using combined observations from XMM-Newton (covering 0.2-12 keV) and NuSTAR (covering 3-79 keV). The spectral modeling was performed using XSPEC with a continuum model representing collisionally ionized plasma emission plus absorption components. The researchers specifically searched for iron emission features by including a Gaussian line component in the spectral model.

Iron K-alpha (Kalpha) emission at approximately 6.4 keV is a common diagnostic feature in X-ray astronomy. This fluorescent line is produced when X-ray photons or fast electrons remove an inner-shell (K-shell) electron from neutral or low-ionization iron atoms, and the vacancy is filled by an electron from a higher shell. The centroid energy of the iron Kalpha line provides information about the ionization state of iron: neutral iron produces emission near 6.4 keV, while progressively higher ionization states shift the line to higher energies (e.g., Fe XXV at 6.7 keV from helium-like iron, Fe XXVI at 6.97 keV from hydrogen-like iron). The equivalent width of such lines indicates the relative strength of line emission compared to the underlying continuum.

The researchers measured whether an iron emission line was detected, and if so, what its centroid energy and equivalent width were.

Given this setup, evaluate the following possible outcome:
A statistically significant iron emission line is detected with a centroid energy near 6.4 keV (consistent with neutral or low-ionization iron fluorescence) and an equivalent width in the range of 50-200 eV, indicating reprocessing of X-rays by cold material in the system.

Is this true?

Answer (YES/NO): NO